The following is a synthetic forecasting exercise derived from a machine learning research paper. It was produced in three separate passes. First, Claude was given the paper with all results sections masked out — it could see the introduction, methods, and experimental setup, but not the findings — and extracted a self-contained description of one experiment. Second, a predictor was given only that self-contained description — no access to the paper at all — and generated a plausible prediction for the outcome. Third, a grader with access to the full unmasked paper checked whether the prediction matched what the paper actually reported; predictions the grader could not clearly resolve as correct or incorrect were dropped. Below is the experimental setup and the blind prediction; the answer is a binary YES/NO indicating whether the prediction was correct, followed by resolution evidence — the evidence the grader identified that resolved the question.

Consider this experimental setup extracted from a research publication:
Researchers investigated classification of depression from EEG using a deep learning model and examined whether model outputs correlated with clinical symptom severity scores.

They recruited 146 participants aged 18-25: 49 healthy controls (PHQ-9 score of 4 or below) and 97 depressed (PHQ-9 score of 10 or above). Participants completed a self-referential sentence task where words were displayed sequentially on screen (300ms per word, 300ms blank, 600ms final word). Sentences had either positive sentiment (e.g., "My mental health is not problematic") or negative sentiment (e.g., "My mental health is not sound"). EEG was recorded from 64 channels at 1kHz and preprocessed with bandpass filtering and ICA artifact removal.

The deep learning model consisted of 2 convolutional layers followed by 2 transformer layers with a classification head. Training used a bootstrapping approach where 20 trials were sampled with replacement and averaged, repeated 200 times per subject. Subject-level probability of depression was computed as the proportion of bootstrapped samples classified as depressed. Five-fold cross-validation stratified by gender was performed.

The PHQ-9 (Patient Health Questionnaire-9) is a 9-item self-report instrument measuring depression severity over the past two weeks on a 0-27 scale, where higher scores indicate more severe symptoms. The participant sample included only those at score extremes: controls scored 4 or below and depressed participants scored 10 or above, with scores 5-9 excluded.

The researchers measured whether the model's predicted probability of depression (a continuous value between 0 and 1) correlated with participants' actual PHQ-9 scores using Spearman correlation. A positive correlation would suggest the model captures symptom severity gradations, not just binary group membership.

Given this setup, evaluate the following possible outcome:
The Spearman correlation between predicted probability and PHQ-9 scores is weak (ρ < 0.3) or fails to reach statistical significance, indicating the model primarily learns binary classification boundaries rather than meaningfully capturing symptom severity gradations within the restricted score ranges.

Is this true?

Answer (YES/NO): NO